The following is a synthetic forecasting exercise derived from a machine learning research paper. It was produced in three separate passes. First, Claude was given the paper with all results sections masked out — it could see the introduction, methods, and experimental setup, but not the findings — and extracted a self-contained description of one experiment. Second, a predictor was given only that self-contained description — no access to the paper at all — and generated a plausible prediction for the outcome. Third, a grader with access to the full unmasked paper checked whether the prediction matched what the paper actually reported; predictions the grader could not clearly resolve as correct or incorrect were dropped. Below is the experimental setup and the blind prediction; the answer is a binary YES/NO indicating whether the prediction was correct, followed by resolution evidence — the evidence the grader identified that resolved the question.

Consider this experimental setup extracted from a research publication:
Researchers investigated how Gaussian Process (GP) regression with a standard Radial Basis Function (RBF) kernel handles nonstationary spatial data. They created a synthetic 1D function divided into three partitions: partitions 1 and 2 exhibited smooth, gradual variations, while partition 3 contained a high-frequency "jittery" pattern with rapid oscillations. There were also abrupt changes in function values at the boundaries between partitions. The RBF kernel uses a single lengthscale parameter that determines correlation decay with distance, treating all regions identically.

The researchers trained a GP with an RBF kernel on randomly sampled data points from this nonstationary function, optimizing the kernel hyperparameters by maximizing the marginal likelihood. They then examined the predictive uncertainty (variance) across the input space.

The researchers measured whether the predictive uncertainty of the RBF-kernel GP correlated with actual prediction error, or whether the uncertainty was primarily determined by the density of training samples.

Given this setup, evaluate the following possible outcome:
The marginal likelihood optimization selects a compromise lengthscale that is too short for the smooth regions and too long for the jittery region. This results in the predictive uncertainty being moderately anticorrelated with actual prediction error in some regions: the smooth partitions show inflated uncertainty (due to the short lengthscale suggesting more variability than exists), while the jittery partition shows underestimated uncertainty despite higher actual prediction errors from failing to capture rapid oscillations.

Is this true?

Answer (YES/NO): NO